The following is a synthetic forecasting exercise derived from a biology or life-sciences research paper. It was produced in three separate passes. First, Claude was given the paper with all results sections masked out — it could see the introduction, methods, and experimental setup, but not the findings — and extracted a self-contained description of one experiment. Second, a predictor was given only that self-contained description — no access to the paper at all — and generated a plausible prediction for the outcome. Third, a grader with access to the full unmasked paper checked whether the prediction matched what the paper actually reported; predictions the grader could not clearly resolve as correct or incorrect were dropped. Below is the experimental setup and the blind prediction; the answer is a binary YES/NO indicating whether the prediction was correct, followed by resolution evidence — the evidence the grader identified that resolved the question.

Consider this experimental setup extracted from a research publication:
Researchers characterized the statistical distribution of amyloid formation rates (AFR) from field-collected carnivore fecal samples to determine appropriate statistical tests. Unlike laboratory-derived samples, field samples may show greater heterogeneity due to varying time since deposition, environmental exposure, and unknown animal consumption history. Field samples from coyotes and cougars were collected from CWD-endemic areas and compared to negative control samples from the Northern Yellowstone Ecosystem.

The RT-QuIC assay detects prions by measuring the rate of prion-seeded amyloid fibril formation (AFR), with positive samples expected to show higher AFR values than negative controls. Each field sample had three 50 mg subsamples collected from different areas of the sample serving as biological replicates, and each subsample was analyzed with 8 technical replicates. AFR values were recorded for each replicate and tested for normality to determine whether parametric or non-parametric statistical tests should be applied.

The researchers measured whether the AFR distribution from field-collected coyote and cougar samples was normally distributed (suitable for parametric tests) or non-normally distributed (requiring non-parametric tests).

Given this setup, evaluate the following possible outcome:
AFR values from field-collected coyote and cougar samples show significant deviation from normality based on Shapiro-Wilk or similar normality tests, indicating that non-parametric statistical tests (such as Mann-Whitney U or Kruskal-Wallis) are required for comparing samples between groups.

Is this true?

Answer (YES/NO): YES